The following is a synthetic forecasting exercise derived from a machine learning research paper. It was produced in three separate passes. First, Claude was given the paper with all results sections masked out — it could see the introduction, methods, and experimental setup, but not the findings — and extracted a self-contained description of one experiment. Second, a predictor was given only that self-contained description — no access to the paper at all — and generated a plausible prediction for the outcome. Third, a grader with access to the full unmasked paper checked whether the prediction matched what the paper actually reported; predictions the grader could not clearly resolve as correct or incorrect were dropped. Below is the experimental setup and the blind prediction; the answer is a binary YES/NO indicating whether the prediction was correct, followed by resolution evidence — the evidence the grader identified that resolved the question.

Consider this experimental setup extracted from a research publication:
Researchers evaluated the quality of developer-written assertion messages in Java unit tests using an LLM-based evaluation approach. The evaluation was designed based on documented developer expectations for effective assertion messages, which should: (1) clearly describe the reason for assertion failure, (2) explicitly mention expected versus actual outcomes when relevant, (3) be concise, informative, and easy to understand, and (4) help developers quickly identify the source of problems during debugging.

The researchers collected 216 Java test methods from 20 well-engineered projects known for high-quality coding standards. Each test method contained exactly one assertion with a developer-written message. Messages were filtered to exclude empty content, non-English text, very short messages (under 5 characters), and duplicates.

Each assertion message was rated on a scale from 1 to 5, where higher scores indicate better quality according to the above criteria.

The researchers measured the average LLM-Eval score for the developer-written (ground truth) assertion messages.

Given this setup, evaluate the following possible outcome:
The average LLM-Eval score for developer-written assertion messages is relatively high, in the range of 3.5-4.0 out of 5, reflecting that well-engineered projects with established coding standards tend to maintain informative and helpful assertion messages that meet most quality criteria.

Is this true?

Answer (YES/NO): NO